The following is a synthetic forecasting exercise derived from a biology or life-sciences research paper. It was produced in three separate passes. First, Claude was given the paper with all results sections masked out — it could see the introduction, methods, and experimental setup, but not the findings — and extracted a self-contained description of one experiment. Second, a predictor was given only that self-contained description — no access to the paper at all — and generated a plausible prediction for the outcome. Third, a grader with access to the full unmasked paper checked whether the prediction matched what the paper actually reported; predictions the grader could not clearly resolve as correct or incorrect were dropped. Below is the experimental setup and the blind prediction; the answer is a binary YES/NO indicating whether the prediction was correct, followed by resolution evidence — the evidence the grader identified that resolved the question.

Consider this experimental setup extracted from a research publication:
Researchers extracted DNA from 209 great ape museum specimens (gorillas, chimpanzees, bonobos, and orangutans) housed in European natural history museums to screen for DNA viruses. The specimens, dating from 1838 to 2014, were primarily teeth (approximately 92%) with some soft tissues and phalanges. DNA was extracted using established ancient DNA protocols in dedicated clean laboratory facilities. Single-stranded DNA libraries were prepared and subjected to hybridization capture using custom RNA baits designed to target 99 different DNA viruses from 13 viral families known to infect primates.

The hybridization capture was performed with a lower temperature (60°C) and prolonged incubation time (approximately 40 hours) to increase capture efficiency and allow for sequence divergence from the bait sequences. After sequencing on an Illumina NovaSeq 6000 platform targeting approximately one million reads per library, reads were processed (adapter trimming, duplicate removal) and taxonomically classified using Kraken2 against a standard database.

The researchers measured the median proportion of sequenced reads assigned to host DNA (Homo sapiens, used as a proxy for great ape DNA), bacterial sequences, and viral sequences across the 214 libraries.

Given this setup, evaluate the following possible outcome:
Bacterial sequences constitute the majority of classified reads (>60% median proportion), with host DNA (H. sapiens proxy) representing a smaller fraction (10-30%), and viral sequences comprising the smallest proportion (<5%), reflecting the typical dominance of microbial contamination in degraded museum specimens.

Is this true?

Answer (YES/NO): NO